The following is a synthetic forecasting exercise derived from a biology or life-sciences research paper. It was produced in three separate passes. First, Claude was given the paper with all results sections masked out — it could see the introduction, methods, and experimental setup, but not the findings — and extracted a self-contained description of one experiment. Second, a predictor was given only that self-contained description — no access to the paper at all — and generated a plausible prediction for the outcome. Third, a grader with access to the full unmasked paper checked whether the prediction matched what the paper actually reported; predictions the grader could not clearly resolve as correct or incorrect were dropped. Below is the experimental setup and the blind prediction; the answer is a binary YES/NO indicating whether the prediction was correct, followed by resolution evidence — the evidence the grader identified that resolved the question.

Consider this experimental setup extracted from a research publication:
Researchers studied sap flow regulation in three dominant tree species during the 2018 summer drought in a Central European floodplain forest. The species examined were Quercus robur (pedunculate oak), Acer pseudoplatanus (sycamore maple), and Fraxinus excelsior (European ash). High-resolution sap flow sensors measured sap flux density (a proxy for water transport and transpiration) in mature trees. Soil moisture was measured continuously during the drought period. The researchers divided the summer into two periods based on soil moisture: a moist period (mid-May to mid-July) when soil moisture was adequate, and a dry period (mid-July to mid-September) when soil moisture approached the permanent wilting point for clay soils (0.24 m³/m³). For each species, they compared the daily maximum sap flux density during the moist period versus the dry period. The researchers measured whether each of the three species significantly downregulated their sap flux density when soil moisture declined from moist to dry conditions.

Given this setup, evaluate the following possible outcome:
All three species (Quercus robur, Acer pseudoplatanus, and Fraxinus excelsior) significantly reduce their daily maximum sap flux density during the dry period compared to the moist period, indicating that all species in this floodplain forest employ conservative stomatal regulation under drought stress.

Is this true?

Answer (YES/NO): NO